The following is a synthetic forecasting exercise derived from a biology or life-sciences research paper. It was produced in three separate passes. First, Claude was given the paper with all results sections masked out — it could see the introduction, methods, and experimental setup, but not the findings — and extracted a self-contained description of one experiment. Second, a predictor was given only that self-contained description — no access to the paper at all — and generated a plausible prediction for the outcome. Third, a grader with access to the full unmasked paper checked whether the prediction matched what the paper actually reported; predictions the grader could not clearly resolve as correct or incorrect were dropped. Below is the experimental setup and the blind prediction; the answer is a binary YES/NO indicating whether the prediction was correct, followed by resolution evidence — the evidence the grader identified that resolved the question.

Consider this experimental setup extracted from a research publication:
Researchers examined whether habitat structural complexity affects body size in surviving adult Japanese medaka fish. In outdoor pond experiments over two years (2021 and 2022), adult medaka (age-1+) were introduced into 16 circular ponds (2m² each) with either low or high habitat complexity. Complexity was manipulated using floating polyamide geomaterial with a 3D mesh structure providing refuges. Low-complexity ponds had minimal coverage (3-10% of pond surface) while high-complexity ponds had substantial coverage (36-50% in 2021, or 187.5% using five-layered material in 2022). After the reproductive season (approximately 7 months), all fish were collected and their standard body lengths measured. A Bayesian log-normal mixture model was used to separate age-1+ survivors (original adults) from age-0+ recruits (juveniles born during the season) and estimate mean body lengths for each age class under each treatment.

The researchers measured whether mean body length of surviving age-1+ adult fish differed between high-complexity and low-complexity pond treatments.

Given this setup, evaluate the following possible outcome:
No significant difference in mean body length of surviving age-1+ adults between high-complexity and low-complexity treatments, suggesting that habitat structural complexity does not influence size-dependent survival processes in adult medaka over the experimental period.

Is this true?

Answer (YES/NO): NO